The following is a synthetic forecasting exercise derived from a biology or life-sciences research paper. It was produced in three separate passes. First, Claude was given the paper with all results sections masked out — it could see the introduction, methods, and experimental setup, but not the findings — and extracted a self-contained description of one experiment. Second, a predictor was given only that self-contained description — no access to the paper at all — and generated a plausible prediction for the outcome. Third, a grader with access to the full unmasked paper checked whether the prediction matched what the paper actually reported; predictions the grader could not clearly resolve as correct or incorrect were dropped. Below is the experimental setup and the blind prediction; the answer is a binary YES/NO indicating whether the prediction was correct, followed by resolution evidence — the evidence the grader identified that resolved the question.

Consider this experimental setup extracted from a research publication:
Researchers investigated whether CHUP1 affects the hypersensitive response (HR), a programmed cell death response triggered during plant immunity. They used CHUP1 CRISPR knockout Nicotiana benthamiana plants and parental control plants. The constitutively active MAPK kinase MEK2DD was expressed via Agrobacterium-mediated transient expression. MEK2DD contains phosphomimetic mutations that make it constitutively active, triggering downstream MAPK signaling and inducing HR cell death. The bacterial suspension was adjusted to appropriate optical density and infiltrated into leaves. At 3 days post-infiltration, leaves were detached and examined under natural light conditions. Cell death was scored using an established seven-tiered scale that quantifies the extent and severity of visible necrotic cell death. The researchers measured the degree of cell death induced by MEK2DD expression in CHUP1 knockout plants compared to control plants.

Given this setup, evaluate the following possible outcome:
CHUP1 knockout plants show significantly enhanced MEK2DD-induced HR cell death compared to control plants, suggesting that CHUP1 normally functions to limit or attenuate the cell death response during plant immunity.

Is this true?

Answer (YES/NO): NO